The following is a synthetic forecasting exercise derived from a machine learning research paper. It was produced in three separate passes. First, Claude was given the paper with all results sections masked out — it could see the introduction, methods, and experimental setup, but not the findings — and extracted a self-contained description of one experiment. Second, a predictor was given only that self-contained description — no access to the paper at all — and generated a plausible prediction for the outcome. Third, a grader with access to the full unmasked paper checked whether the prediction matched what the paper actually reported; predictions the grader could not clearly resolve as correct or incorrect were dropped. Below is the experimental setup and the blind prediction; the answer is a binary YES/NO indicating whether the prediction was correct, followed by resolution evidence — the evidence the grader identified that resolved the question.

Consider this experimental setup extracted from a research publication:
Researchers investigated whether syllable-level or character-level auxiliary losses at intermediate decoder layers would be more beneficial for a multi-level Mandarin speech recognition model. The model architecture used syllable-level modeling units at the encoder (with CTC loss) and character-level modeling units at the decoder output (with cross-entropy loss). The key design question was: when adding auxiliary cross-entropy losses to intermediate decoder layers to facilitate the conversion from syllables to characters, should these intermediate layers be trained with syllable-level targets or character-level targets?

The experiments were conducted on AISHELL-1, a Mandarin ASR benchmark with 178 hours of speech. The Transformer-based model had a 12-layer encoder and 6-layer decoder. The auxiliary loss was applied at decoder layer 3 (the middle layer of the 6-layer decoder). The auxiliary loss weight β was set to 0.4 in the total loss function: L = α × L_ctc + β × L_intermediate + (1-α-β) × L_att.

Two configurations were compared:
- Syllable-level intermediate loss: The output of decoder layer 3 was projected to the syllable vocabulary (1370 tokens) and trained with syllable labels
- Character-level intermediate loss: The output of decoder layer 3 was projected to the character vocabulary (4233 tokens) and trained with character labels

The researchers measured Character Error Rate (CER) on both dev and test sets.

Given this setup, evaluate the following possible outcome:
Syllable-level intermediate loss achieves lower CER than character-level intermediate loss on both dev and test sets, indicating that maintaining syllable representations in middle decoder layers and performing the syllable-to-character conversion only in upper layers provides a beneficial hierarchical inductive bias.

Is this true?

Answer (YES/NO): NO